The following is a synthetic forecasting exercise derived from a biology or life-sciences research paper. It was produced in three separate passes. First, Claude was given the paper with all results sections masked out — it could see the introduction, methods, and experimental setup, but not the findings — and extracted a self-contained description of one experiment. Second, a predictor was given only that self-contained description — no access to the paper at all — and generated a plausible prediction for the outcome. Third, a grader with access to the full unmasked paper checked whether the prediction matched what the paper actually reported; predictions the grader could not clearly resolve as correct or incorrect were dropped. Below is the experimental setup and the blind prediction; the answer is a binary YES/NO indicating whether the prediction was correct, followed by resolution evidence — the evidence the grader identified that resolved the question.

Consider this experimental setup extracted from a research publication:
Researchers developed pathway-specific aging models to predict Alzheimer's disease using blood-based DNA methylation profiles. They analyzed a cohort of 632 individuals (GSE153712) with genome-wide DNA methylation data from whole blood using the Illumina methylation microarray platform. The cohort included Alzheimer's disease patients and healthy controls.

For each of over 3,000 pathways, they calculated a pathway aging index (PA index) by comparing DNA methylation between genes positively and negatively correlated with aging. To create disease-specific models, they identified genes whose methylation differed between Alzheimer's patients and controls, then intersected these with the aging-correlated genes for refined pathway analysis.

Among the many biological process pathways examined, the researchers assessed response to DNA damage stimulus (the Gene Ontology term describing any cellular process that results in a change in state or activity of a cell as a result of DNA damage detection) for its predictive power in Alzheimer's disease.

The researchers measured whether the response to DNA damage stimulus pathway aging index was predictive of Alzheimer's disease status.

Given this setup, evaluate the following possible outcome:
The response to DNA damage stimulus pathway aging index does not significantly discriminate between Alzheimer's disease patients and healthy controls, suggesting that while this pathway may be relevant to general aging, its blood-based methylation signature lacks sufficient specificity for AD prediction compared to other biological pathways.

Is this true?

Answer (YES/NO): NO